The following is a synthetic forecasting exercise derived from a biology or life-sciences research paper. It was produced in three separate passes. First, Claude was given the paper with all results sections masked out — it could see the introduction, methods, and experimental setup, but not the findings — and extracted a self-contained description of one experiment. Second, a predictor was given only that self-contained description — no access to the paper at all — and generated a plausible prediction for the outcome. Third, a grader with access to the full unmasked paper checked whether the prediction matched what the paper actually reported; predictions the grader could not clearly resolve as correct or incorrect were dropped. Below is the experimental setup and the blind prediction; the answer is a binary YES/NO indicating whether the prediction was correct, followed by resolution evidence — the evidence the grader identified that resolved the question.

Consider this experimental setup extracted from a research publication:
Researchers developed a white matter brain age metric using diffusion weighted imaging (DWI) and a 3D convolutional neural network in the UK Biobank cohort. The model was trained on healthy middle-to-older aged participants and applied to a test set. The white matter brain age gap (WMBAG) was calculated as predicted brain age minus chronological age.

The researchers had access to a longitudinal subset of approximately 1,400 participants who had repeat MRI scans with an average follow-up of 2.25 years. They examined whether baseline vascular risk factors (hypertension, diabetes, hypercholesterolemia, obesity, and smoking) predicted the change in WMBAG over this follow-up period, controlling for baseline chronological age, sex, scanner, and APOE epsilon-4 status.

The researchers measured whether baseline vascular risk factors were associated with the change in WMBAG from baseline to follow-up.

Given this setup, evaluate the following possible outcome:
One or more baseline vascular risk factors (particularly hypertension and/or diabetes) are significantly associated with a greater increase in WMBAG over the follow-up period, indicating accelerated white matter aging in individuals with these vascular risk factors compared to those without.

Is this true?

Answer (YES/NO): NO